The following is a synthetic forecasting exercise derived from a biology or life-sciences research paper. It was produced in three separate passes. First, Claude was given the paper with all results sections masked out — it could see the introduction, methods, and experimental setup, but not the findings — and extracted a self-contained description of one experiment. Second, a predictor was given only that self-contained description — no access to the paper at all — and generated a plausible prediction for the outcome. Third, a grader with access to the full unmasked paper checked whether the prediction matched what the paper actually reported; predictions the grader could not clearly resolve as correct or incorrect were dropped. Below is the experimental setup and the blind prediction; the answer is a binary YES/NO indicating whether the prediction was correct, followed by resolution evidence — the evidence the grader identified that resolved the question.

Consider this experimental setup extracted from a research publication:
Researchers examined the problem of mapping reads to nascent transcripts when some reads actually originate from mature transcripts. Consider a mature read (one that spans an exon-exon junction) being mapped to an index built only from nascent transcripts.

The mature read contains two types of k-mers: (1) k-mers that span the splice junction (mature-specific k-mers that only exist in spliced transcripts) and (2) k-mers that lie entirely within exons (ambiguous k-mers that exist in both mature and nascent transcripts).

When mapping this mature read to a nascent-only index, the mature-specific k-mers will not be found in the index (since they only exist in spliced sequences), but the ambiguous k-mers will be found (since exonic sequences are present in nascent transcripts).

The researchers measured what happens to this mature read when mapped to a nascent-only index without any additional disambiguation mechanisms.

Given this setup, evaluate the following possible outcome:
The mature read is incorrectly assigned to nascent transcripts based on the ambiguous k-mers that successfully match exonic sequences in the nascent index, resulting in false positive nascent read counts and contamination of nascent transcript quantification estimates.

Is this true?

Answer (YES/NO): YES